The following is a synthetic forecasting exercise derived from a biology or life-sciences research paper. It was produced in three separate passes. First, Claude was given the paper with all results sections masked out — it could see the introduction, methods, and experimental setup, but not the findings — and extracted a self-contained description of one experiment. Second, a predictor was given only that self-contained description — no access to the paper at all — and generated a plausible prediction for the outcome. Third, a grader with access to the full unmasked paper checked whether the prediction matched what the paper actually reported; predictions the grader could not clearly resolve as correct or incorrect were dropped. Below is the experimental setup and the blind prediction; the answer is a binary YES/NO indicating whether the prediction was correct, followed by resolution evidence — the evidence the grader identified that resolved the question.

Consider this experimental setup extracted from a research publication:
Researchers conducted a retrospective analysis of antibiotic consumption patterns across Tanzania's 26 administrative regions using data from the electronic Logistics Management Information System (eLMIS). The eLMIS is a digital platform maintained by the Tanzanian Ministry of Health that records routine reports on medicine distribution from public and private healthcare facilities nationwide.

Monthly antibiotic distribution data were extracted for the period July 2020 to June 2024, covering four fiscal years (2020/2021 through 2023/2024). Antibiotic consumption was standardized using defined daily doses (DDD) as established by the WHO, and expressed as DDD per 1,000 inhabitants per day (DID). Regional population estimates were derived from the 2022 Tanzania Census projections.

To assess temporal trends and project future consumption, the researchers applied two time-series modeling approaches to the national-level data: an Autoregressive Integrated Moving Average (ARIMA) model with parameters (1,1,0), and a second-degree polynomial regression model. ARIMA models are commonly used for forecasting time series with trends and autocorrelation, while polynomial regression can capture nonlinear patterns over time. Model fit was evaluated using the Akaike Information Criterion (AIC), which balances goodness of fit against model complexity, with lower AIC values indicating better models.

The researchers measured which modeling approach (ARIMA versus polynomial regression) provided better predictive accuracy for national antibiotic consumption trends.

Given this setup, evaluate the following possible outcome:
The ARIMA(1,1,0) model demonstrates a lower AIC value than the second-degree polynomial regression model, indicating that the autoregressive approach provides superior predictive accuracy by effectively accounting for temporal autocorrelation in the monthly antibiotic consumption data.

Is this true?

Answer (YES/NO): NO